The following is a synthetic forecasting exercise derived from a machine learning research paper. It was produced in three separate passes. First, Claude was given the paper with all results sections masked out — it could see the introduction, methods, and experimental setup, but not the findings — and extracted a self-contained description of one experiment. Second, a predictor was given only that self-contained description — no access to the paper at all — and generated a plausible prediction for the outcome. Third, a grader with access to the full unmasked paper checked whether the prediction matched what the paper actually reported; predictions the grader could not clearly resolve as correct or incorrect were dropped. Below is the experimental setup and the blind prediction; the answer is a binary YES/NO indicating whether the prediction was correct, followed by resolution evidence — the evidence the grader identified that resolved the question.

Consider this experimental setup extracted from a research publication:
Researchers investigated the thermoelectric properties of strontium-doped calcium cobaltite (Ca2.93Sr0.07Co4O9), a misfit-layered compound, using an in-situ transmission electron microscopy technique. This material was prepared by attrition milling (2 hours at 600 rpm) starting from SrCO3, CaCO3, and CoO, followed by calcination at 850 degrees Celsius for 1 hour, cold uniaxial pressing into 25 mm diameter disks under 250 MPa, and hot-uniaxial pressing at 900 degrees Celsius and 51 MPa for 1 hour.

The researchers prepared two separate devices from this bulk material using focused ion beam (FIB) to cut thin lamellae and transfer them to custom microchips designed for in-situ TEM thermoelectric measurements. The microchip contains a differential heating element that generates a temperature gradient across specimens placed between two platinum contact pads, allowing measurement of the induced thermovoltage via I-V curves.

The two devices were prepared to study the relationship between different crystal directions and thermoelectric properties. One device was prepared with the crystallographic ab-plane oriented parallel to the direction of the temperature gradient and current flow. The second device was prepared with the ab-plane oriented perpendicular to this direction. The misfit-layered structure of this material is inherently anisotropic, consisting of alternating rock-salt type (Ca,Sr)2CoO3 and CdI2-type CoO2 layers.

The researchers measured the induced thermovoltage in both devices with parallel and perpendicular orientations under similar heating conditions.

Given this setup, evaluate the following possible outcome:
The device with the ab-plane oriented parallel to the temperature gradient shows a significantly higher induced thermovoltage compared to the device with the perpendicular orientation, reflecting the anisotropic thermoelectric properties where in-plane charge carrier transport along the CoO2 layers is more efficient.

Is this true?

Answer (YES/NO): NO